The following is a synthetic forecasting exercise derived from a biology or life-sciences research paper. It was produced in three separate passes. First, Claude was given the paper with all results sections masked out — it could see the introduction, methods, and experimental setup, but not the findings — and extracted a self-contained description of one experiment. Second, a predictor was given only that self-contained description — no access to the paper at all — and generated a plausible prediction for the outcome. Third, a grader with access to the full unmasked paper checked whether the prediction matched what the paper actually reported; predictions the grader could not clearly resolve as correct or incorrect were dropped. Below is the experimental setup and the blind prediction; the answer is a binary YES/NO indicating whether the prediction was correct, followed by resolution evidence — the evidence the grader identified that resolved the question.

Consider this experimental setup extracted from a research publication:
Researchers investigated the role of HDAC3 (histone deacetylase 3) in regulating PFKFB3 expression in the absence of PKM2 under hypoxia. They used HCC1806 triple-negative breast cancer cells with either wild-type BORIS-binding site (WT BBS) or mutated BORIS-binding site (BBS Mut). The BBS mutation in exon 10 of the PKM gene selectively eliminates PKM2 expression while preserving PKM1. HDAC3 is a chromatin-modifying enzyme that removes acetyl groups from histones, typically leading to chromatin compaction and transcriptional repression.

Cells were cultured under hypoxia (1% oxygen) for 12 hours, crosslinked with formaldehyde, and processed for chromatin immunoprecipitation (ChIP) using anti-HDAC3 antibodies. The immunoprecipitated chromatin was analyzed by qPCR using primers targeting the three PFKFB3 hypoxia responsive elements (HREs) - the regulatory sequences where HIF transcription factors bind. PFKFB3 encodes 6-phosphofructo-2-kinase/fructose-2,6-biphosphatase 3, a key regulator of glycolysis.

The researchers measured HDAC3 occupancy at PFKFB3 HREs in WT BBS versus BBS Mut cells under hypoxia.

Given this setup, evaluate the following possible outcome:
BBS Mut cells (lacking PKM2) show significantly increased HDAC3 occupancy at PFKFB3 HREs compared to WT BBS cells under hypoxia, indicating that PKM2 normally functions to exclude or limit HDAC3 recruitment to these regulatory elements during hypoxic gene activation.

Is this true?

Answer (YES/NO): YES